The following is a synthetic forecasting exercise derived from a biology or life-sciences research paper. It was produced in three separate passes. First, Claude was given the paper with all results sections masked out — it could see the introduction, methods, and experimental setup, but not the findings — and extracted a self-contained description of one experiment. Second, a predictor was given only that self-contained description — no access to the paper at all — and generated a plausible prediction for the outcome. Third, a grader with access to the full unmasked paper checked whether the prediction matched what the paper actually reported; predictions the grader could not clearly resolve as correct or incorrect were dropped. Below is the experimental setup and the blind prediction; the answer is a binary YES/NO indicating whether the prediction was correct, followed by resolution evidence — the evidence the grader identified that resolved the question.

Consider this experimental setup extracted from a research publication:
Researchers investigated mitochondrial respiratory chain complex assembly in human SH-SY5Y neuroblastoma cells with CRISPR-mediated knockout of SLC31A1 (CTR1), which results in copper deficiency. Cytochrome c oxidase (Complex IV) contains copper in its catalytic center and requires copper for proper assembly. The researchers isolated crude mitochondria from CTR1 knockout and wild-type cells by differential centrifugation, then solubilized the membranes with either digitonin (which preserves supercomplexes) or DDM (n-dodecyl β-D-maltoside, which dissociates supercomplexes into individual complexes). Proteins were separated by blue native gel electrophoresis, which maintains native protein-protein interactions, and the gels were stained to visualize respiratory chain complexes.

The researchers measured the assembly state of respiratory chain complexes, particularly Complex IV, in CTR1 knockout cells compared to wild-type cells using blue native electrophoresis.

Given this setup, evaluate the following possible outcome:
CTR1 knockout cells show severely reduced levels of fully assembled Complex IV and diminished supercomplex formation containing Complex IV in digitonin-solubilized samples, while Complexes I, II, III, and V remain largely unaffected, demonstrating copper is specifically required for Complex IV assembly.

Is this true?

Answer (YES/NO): NO